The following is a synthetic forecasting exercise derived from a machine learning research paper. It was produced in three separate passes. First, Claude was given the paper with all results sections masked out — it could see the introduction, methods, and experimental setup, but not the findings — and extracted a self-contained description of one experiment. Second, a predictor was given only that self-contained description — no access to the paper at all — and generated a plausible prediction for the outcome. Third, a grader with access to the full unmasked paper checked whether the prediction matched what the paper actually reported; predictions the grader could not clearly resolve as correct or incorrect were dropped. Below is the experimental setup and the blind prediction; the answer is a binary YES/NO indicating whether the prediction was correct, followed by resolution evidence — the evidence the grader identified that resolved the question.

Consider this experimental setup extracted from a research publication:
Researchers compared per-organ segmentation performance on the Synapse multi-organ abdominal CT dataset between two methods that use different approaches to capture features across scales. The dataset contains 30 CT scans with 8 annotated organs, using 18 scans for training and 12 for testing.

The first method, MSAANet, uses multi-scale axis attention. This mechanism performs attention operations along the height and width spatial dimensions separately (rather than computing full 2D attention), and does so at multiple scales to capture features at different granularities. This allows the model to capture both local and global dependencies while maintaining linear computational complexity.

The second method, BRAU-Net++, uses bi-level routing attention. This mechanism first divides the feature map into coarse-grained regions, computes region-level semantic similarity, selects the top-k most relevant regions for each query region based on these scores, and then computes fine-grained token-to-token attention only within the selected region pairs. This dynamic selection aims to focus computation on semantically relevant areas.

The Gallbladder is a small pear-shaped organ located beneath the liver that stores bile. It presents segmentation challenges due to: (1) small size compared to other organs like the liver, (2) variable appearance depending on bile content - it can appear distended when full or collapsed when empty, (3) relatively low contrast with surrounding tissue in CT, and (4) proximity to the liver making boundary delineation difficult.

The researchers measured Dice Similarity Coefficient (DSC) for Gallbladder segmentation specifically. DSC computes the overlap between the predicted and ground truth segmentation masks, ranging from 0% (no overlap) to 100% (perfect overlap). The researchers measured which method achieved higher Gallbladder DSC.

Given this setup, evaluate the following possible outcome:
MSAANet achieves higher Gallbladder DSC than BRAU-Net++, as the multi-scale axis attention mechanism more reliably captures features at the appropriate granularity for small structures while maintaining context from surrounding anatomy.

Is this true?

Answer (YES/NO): YES